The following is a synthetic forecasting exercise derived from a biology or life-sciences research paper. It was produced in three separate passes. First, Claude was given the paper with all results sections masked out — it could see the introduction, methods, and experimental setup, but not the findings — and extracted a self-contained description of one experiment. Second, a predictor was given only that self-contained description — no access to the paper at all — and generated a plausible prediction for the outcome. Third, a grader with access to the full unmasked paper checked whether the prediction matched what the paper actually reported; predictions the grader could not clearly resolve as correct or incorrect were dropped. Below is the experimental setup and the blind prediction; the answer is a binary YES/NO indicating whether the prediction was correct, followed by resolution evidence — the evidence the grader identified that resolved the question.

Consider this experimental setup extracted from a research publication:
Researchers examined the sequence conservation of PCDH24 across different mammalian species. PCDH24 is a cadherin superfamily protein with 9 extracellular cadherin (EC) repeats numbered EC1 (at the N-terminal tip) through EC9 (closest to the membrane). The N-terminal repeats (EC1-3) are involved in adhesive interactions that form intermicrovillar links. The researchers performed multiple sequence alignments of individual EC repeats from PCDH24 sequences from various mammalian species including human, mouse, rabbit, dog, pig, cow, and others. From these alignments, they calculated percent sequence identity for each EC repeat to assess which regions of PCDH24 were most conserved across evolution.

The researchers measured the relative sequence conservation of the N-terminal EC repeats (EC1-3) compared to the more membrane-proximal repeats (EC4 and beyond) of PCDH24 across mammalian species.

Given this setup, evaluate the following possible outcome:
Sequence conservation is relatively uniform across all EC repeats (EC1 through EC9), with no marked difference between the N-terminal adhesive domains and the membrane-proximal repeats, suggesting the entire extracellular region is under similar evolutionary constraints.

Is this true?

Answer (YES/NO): NO